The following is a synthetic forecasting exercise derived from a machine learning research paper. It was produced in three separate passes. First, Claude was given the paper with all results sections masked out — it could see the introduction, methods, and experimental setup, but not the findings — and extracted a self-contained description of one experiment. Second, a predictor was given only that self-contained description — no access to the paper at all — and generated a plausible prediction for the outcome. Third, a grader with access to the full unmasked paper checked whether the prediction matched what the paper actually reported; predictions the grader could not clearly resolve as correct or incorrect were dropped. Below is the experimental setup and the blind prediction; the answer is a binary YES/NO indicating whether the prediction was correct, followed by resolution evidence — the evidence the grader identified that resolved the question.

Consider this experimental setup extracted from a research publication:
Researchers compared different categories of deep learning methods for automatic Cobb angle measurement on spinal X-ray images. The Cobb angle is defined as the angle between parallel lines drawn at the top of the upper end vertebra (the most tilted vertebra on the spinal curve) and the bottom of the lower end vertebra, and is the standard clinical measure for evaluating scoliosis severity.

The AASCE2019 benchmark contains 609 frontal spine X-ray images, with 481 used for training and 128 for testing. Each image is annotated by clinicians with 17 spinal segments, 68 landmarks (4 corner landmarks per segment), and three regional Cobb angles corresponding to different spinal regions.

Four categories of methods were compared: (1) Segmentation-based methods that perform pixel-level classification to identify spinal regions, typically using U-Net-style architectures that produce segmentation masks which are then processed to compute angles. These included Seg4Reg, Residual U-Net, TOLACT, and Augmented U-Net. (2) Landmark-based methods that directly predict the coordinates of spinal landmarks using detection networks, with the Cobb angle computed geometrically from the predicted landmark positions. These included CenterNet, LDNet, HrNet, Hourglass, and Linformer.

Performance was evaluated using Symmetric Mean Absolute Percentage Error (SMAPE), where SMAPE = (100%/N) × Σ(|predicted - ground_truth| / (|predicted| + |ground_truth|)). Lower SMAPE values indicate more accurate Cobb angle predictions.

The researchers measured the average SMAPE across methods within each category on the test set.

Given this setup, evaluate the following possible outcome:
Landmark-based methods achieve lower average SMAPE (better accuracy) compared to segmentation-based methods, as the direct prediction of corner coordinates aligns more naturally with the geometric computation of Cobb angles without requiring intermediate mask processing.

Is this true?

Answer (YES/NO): YES